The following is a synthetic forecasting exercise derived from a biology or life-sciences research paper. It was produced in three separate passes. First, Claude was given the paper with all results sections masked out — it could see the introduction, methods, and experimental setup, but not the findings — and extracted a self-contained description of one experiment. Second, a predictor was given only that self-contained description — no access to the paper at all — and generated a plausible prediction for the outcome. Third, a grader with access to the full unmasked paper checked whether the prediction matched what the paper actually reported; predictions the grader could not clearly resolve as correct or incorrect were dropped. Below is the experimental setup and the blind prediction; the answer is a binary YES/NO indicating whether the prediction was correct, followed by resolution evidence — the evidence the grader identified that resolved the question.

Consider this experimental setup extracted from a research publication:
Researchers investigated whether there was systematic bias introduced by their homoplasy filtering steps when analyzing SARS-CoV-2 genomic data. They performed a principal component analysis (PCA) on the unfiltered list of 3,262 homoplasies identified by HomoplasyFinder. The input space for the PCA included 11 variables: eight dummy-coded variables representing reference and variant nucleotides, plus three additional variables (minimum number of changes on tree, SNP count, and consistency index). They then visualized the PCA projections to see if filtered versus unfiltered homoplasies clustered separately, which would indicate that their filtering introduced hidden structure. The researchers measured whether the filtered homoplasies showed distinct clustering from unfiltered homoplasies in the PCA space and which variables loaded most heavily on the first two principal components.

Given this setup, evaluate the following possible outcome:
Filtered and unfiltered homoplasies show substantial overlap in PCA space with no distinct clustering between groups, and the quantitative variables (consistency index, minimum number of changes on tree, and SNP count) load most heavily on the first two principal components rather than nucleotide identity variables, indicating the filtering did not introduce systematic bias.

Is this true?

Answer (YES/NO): NO